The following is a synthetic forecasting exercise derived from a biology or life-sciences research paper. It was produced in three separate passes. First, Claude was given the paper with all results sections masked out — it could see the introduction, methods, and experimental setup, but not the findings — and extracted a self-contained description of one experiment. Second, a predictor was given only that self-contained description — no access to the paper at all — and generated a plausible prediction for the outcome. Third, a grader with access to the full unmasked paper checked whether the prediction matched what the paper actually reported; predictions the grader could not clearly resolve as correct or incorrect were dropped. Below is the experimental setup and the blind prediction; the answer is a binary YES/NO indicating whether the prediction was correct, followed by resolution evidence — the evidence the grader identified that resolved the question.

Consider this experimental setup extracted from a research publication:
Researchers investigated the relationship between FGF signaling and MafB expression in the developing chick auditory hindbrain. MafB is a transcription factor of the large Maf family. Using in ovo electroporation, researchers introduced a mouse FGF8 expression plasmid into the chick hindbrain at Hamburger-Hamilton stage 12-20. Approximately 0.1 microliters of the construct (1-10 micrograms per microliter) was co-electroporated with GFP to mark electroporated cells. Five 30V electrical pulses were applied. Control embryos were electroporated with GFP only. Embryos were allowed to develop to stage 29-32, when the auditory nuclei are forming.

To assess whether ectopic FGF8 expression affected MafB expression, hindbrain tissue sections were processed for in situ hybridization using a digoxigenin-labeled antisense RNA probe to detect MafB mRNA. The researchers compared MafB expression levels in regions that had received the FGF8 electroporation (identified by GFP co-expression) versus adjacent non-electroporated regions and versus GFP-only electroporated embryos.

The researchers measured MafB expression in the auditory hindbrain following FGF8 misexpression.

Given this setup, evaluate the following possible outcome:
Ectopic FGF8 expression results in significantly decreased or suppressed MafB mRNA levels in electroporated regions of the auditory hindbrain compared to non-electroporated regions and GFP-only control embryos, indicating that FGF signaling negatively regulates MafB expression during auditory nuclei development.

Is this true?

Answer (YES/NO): NO